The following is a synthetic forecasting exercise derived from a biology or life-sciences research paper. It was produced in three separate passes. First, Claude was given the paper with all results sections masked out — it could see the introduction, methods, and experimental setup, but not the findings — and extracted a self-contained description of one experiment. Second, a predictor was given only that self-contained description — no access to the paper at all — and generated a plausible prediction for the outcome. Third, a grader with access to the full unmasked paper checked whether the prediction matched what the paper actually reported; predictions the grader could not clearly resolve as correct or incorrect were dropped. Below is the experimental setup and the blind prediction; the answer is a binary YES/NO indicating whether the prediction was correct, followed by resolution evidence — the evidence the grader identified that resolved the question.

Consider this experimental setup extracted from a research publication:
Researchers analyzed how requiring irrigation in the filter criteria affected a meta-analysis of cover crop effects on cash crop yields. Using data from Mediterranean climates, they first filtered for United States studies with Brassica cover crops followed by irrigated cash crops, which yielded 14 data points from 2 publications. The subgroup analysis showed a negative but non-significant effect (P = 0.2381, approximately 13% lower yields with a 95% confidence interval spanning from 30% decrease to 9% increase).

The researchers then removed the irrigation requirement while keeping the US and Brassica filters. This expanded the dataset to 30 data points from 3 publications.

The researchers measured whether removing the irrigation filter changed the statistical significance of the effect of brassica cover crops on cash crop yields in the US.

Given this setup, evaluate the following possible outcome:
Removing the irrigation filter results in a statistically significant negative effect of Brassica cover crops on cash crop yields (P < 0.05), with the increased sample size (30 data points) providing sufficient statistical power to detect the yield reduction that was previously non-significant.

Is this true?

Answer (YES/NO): YES